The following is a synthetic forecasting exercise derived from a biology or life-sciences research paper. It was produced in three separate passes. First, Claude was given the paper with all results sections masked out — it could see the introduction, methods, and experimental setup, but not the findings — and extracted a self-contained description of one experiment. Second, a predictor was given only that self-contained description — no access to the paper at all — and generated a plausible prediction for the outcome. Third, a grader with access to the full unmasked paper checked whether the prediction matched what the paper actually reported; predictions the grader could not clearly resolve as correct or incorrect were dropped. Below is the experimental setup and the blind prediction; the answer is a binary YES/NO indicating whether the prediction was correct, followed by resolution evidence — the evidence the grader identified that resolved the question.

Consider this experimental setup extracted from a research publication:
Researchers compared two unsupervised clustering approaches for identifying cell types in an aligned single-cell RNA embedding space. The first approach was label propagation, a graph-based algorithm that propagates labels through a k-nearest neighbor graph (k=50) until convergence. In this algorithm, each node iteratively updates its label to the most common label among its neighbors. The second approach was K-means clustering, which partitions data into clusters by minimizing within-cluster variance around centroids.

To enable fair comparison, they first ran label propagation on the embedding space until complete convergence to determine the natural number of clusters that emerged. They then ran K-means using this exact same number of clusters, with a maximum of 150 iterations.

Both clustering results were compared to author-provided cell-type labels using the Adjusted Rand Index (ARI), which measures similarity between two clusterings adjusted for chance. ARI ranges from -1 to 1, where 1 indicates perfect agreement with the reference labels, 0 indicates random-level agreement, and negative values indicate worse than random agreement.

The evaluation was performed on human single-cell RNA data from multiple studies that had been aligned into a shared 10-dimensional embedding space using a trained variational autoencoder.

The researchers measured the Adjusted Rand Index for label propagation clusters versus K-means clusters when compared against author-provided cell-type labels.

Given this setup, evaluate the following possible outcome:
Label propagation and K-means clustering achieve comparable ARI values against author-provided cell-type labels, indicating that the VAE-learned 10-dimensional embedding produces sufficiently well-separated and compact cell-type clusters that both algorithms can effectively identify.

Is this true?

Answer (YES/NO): NO